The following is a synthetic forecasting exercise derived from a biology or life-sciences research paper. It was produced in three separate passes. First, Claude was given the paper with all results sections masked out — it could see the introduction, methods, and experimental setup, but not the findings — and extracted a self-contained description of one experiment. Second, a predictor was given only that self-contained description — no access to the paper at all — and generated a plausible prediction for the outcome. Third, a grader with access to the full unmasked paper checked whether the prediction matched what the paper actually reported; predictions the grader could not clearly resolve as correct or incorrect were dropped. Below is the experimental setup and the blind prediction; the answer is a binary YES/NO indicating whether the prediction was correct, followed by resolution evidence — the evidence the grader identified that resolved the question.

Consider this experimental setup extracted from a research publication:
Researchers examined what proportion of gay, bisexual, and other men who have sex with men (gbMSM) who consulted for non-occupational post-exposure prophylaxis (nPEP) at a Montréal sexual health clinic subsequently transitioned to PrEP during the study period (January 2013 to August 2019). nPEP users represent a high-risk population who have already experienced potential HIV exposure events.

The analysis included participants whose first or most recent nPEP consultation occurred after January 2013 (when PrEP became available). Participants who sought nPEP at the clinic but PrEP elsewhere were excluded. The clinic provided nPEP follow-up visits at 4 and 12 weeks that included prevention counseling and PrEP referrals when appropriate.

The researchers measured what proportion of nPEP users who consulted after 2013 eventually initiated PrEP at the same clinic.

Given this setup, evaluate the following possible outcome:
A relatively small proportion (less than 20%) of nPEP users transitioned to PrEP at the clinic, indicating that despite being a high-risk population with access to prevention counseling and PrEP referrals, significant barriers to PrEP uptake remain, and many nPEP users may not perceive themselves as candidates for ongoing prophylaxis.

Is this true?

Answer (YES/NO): NO